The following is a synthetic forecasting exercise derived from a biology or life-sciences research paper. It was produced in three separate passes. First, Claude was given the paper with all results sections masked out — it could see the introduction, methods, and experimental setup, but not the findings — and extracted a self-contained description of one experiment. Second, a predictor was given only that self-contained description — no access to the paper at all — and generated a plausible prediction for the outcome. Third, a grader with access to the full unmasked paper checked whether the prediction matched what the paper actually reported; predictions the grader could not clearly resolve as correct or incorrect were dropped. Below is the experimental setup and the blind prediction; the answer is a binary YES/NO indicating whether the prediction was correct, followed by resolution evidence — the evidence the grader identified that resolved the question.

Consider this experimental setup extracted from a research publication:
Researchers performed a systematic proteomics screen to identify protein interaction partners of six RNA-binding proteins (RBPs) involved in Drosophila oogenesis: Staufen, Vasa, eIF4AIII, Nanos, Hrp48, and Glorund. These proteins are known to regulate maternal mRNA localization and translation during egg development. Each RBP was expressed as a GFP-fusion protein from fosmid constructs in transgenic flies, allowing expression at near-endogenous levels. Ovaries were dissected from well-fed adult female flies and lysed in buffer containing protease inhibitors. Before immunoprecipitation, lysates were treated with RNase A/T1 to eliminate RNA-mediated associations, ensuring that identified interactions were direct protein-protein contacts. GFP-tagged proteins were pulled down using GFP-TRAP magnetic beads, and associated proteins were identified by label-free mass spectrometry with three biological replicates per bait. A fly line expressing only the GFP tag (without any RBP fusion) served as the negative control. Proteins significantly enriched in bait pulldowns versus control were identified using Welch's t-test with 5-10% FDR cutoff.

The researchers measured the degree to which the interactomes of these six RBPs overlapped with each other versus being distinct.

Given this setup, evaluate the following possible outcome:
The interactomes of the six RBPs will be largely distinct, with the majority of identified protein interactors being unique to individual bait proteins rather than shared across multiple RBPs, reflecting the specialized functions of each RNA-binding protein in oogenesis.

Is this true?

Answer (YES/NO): YES